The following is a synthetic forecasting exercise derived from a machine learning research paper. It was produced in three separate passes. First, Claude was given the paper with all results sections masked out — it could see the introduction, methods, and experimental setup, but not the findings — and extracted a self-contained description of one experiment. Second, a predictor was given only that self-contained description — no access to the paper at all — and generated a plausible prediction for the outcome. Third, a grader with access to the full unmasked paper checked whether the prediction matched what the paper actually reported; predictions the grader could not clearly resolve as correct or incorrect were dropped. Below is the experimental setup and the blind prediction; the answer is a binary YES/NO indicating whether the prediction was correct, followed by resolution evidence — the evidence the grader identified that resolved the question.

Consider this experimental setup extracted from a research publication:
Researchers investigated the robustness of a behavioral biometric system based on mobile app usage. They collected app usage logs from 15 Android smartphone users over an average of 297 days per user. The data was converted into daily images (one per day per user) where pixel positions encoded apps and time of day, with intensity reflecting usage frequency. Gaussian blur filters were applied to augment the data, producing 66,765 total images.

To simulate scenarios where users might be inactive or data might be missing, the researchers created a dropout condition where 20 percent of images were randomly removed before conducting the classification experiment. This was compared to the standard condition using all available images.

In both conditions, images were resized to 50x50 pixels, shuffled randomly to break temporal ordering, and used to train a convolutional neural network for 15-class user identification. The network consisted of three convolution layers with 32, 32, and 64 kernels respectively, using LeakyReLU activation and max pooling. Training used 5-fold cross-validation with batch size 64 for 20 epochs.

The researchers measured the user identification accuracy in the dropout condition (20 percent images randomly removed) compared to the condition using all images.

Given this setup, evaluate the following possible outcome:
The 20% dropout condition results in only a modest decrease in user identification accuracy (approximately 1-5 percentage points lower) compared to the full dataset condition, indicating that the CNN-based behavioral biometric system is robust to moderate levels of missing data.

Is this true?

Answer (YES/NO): YES